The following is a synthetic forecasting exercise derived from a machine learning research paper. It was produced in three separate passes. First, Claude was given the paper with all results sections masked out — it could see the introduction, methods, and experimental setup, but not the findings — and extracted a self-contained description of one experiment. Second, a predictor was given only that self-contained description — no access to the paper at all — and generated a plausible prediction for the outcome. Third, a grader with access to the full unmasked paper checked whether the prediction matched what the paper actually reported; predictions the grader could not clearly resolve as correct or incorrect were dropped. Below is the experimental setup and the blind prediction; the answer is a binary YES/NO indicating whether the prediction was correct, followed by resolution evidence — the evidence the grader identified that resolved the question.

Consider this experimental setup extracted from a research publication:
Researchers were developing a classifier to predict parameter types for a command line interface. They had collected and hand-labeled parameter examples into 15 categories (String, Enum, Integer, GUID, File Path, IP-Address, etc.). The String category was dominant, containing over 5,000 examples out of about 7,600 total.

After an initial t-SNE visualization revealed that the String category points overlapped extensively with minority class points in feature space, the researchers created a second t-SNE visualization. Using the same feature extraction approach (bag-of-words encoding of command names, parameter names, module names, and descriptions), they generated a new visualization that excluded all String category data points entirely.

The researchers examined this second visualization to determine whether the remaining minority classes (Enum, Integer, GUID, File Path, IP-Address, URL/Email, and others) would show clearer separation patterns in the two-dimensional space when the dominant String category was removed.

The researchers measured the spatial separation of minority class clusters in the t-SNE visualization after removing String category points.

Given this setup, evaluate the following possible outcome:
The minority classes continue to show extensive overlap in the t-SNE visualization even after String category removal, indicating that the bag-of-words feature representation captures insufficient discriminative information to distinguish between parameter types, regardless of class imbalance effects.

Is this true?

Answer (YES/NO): NO